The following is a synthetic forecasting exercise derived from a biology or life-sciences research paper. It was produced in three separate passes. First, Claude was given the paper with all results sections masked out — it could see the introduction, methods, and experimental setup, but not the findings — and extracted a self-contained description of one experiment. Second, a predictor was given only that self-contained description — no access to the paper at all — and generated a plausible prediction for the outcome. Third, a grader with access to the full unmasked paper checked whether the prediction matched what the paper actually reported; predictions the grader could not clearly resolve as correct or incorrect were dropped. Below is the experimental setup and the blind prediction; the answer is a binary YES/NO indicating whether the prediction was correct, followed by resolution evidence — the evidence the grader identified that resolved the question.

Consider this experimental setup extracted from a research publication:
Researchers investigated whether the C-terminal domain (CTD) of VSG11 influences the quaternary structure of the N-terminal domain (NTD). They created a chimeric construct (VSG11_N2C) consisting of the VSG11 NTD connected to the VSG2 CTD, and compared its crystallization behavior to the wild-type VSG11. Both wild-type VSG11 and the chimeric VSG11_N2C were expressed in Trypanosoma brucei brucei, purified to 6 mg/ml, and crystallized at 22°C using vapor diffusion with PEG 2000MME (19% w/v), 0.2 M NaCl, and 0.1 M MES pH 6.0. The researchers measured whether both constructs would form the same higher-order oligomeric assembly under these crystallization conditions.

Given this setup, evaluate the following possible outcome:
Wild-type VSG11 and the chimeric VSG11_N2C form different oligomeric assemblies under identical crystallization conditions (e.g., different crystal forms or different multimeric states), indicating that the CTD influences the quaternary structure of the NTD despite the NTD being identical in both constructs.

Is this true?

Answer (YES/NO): NO